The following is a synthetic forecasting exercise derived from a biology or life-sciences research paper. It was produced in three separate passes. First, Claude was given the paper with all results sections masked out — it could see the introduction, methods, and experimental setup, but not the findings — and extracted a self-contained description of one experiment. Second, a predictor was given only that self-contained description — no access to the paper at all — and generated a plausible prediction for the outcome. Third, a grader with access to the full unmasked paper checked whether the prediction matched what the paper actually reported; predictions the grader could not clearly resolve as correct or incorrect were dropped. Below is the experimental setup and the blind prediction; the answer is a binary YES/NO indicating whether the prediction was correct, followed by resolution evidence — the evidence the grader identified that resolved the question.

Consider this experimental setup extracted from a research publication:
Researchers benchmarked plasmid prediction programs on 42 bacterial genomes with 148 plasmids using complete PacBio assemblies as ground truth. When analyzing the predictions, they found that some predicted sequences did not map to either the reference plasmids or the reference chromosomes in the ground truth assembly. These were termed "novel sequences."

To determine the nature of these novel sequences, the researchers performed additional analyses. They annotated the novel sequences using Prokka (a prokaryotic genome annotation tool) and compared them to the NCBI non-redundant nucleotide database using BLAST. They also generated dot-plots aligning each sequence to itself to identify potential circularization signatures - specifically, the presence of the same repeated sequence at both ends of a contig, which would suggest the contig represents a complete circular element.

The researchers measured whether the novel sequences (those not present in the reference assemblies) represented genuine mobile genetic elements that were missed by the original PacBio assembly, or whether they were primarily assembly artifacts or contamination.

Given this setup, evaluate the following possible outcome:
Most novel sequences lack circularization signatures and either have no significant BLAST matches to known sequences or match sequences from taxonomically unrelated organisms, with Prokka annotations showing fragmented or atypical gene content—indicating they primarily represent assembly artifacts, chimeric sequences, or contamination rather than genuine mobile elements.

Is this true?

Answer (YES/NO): NO